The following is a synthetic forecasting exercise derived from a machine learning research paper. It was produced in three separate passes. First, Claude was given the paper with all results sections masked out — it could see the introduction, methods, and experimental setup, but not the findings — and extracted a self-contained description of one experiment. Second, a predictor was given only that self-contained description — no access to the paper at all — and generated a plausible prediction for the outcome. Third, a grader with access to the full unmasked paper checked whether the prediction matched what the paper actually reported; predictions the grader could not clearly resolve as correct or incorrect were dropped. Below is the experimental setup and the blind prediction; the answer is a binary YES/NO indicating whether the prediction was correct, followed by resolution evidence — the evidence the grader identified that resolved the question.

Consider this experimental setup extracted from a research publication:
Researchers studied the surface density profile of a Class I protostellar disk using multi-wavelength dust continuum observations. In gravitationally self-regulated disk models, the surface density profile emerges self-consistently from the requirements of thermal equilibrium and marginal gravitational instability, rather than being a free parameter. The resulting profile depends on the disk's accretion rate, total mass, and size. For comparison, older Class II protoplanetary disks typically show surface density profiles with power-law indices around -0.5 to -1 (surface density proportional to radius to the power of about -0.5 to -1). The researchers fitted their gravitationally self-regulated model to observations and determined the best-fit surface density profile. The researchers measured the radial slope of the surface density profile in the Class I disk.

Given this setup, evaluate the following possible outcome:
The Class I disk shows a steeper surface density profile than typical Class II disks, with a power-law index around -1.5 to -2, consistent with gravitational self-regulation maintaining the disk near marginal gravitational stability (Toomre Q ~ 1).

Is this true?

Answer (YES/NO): YES